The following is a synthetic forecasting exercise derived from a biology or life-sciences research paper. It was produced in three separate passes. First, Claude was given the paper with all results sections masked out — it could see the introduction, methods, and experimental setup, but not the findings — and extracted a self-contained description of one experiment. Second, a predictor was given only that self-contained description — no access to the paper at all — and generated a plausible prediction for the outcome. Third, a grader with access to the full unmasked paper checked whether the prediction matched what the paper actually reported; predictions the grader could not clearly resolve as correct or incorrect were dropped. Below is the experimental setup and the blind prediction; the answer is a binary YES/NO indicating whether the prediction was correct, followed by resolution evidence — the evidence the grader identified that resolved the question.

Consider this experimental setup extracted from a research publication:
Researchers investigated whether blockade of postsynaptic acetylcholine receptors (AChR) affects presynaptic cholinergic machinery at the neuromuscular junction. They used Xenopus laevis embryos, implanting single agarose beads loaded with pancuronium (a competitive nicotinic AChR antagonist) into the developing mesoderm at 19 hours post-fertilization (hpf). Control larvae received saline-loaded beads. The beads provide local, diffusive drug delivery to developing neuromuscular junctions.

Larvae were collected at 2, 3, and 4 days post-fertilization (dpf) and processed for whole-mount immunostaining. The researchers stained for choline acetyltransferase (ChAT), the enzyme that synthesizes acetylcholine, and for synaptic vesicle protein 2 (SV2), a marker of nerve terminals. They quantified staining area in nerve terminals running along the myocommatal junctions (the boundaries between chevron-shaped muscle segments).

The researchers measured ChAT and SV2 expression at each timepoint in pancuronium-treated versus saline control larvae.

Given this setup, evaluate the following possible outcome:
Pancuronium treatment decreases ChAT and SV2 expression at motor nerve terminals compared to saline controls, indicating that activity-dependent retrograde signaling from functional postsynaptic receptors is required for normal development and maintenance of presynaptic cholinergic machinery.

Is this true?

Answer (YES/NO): YES